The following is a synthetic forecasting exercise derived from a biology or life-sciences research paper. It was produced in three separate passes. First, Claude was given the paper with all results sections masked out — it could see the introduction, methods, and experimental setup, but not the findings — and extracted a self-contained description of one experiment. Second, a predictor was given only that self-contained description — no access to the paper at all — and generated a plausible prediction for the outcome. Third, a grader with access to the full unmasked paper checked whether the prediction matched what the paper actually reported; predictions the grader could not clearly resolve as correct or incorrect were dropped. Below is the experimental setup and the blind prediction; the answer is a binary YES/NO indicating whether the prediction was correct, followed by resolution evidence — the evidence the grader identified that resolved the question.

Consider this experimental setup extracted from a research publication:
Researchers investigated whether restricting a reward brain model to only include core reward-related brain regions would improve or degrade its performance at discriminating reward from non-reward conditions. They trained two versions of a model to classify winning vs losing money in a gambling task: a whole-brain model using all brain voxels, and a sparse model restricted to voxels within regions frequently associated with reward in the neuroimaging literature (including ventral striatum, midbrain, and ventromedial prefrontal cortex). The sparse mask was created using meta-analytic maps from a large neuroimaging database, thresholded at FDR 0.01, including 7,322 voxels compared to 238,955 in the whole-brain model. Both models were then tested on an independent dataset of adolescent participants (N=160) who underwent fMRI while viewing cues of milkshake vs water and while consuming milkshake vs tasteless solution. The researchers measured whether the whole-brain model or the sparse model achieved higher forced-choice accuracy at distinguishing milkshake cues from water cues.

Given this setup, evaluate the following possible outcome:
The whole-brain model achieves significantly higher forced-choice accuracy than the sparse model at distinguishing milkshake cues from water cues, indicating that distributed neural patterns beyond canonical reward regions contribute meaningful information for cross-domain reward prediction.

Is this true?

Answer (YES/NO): NO